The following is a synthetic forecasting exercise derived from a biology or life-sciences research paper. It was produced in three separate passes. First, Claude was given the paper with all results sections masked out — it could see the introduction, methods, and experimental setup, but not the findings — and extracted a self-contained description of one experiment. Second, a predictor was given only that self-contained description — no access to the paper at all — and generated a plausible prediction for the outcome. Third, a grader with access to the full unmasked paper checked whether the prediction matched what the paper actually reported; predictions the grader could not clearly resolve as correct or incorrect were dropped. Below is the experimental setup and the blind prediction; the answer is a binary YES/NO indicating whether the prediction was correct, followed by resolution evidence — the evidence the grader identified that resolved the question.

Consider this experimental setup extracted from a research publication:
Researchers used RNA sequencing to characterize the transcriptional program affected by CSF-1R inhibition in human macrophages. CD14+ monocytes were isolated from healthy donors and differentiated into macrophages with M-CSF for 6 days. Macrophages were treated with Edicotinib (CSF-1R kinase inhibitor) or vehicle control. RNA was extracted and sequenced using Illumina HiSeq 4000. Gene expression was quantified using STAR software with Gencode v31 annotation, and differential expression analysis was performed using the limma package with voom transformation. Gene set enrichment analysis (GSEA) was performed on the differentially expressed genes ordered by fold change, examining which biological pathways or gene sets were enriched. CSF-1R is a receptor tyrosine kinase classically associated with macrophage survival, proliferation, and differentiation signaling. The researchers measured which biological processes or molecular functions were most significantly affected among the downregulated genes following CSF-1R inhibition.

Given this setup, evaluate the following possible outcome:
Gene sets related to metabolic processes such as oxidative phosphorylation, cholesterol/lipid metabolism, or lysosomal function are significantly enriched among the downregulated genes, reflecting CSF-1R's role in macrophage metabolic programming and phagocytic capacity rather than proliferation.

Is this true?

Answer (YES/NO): YES